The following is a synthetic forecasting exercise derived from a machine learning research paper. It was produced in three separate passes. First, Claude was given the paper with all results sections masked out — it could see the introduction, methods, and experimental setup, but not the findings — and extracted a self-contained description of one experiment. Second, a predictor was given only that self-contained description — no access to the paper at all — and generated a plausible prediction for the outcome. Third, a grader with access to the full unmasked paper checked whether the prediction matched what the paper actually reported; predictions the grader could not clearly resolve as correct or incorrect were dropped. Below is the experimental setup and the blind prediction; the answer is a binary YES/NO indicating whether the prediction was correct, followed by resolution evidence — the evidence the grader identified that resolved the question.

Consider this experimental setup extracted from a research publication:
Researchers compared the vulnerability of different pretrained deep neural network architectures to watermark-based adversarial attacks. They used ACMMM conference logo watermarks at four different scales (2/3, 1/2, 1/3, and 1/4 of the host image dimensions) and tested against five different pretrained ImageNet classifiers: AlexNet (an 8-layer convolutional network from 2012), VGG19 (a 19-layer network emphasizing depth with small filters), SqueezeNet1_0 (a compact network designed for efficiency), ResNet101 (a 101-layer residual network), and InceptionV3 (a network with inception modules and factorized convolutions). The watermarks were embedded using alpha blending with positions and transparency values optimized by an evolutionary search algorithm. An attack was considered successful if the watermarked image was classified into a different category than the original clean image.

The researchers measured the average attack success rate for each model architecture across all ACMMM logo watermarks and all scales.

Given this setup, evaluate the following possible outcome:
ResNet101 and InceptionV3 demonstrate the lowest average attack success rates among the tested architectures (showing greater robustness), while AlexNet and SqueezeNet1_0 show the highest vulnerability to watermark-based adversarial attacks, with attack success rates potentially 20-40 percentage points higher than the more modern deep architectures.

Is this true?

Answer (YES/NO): NO